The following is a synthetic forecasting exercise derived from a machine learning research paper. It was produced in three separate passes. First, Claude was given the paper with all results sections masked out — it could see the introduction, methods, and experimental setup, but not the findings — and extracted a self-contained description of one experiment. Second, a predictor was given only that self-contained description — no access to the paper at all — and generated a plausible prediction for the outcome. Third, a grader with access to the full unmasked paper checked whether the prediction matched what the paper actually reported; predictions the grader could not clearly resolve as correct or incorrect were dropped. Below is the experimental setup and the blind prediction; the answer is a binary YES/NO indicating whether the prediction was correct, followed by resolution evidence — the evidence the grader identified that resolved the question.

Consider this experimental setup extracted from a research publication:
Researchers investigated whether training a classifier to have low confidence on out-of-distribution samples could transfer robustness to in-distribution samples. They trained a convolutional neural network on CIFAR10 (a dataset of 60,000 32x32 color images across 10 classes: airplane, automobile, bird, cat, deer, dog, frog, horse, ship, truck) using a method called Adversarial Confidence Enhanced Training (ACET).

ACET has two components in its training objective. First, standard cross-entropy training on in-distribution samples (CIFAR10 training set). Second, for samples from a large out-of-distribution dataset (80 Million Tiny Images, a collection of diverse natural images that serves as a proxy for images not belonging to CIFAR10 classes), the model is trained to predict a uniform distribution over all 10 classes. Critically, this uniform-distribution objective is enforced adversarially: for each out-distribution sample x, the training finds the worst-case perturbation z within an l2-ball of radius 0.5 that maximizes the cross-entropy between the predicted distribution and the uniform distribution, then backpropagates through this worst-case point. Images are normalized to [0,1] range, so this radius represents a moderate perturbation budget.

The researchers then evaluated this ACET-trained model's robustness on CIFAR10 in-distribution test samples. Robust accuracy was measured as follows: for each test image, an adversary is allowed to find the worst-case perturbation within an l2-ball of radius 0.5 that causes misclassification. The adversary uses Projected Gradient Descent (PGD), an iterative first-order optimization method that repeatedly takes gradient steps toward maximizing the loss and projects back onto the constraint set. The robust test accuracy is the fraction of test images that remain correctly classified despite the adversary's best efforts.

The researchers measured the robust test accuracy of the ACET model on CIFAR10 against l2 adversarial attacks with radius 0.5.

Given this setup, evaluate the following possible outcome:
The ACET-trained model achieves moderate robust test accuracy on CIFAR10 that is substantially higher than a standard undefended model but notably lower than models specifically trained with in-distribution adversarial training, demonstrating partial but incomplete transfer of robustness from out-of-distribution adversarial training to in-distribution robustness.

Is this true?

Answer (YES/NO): YES